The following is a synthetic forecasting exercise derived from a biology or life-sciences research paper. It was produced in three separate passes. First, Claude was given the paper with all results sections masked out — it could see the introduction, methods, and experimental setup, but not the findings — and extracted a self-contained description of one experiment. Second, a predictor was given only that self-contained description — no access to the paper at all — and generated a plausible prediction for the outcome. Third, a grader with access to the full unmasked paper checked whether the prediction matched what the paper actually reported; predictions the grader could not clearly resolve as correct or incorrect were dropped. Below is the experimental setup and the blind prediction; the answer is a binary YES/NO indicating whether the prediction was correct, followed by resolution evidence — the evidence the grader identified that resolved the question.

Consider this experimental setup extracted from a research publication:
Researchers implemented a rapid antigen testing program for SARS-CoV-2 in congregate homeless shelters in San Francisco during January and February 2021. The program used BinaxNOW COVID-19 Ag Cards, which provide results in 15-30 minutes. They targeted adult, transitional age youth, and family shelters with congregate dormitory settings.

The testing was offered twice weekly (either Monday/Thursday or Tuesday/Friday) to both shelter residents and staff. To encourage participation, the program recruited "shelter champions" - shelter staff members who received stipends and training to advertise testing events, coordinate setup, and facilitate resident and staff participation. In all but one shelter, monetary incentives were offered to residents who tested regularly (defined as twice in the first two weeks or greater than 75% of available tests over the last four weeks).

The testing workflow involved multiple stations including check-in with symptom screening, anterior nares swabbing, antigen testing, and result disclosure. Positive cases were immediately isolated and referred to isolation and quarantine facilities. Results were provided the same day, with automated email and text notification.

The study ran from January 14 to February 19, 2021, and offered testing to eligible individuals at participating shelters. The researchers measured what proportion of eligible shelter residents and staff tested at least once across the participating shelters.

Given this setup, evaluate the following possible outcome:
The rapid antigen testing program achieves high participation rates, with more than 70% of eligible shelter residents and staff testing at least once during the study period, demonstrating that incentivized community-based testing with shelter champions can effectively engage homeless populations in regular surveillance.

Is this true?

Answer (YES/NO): NO